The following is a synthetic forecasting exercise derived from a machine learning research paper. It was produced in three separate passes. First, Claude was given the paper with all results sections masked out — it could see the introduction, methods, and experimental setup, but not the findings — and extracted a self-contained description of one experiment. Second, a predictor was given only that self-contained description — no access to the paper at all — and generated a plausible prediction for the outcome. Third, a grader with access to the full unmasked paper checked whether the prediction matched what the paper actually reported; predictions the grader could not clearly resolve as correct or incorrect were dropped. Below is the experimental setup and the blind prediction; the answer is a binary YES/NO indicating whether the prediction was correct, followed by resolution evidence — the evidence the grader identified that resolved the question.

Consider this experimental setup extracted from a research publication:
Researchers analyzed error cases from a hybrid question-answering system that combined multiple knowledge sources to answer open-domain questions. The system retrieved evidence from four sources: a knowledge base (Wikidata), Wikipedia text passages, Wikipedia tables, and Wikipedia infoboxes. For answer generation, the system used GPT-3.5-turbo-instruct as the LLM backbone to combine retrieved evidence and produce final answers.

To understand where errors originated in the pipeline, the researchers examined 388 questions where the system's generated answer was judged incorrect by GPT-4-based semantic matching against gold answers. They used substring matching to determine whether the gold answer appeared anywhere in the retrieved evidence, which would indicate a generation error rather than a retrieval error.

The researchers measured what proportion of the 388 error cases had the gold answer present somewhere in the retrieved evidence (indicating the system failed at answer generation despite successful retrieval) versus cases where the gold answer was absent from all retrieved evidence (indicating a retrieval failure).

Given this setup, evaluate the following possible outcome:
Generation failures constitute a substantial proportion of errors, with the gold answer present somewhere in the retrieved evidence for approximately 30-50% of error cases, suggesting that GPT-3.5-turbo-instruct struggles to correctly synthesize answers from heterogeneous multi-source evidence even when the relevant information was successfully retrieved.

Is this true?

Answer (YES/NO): YES